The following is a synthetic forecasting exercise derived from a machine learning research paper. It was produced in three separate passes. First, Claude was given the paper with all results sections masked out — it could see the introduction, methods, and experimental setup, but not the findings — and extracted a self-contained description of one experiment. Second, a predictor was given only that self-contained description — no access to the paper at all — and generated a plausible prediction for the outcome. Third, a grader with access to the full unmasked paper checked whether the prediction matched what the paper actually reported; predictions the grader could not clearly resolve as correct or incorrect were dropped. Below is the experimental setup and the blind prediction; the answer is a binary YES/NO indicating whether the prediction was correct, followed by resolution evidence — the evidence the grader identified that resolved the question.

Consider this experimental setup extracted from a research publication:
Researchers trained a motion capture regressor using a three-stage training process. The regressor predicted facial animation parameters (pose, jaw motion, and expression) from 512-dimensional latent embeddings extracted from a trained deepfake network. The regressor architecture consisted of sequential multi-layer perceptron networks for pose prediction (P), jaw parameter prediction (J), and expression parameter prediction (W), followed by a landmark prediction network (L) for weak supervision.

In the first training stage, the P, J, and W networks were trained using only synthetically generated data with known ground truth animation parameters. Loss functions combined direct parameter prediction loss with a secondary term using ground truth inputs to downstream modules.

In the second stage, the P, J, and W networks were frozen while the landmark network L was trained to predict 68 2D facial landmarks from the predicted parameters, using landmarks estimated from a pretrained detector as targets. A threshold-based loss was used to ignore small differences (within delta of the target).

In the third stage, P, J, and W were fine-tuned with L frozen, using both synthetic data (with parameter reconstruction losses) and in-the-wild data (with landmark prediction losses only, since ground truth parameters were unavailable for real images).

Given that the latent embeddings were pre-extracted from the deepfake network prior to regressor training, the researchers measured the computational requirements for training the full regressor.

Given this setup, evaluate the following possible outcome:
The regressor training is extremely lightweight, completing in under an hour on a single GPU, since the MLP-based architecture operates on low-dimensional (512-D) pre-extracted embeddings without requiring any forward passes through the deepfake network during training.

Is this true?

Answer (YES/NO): YES